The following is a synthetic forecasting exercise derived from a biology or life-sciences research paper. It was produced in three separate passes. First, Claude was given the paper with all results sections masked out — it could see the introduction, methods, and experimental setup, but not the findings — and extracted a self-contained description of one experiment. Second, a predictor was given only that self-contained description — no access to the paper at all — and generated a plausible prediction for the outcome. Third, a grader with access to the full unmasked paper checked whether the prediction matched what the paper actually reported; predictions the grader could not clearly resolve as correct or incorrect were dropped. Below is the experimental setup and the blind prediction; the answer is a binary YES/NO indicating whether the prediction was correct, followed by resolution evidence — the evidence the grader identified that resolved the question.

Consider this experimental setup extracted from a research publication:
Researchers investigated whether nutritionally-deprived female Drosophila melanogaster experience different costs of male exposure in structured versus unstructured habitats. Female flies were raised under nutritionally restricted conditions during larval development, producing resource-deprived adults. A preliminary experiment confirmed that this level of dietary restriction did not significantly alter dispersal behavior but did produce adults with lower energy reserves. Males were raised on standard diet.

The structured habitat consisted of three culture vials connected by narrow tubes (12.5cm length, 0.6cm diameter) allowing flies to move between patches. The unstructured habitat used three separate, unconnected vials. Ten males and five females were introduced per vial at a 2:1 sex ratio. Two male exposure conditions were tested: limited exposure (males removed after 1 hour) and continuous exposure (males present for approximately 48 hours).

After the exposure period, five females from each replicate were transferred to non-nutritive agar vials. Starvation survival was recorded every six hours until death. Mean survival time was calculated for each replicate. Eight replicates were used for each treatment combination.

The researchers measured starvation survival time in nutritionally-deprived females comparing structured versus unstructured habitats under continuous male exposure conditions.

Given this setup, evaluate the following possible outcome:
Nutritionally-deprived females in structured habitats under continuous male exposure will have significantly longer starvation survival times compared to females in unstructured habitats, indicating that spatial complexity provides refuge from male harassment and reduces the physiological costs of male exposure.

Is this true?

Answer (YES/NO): NO